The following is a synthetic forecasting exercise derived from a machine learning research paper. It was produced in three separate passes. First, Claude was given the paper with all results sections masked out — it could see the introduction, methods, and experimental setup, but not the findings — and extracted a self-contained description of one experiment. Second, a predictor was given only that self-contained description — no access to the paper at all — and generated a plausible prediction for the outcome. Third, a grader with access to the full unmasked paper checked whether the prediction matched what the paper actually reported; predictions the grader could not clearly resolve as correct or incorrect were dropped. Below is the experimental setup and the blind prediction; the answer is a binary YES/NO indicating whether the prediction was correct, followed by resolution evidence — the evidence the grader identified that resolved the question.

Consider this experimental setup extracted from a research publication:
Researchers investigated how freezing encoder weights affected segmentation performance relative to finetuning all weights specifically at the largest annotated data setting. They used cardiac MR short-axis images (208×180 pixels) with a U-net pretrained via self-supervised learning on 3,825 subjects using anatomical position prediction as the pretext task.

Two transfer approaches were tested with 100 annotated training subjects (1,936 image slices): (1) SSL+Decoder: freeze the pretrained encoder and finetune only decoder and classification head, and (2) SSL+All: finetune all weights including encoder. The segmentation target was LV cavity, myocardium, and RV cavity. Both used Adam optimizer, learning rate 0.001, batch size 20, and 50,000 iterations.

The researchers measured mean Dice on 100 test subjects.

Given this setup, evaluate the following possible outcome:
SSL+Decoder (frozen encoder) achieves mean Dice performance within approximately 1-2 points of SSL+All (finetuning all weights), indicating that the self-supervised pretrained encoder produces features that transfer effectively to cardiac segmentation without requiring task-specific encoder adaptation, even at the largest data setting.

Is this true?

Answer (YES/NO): YES